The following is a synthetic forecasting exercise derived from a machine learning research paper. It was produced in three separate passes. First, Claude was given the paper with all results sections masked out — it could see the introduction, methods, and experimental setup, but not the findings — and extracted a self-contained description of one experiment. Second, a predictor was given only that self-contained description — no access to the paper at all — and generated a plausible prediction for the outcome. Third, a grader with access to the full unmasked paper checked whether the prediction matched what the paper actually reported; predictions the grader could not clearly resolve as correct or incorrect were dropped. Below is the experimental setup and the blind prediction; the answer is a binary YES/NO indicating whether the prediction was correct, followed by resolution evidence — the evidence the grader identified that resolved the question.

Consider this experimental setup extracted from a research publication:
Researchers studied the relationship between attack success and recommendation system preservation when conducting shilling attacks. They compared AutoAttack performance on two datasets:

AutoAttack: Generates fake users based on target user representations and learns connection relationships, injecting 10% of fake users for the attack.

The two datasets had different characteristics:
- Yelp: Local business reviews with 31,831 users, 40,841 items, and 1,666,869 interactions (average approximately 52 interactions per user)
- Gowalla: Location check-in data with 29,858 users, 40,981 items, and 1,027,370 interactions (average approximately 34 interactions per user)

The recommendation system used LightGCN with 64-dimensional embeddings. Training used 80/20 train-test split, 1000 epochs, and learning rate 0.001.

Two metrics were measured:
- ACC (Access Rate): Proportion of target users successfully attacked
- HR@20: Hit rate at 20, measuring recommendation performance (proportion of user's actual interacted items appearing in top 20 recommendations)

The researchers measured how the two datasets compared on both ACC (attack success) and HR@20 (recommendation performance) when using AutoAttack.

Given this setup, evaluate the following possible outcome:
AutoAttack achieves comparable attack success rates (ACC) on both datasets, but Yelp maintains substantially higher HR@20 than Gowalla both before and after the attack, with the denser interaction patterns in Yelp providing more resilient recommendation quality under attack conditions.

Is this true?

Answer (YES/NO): NO